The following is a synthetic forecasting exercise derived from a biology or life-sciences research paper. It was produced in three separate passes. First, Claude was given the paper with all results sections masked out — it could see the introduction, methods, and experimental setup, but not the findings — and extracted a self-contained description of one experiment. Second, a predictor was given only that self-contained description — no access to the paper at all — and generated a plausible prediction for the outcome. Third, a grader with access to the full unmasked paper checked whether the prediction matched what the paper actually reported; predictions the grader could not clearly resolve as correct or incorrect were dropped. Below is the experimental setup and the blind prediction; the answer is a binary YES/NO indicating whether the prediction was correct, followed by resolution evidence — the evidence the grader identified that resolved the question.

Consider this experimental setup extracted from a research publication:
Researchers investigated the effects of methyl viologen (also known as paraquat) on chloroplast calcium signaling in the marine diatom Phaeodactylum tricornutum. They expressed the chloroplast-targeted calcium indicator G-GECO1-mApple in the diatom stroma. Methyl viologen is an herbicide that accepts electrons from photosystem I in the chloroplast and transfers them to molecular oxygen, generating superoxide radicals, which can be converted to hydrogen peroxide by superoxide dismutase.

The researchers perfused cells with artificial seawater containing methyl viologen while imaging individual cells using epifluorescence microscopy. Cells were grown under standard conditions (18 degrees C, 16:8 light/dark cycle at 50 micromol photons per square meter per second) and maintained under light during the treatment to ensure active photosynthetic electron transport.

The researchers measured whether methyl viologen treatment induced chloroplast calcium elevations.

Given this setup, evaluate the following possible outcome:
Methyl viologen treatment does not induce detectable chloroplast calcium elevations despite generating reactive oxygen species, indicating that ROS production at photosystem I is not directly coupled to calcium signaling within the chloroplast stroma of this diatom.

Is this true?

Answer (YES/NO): NO